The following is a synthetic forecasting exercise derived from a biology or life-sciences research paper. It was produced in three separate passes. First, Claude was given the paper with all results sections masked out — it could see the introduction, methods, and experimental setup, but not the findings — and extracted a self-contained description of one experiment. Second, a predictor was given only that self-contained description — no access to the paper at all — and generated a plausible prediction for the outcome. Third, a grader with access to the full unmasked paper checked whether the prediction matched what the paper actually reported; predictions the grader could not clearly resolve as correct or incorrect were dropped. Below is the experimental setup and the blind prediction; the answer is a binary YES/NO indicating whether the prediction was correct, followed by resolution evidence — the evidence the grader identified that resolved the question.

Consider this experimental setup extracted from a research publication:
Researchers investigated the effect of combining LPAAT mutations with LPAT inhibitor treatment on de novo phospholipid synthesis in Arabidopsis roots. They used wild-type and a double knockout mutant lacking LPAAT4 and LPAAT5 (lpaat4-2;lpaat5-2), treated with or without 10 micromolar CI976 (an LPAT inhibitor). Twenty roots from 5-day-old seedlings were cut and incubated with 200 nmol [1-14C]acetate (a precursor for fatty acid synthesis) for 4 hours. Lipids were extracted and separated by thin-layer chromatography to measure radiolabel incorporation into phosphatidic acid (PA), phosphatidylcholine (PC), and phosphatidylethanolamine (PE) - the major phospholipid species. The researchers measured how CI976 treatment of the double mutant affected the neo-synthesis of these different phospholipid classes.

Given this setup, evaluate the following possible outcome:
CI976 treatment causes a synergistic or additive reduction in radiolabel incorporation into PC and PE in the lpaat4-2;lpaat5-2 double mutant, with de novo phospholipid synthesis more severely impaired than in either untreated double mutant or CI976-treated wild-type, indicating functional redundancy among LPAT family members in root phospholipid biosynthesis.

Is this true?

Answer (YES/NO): NO